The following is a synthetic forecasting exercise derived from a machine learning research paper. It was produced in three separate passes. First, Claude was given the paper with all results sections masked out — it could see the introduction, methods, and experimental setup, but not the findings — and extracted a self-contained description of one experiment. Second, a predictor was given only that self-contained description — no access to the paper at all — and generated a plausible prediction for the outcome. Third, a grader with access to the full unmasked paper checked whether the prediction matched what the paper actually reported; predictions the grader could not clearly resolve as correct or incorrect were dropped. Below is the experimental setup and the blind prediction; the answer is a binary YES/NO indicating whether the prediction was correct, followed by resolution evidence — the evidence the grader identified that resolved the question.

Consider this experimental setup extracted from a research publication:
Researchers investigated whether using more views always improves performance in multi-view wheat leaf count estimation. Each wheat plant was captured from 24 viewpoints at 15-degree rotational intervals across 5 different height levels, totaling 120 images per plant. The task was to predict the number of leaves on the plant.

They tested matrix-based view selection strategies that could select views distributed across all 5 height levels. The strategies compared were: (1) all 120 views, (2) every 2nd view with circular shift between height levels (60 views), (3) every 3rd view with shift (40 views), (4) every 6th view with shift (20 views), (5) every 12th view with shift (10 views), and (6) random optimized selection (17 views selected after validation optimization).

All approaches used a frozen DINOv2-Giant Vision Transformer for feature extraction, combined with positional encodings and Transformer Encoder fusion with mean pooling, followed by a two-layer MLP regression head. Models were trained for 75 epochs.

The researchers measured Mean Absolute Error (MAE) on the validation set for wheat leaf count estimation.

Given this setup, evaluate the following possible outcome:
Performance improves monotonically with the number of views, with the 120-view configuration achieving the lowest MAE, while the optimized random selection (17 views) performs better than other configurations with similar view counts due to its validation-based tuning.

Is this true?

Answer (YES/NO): NO